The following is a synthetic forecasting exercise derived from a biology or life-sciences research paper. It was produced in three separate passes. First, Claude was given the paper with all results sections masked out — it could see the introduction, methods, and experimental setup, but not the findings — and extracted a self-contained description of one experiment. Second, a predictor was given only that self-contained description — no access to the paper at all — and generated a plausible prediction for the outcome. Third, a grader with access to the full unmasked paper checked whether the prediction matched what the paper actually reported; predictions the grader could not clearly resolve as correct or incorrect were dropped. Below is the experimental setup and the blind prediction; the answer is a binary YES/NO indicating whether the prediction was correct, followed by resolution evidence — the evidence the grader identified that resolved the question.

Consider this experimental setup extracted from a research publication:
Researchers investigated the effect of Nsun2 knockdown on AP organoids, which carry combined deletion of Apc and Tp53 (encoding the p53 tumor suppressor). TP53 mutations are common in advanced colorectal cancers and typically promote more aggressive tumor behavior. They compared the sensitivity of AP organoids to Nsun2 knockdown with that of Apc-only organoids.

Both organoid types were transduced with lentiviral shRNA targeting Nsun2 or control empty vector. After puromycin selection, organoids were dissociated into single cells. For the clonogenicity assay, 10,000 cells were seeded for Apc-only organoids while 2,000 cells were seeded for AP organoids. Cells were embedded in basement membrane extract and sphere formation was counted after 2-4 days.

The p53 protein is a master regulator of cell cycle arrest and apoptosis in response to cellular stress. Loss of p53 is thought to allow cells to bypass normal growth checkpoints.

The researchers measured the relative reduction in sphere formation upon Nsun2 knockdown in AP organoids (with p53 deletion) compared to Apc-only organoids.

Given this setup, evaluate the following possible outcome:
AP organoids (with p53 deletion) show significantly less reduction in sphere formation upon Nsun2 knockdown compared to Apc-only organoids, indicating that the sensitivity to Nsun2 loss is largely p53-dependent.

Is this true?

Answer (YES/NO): NO